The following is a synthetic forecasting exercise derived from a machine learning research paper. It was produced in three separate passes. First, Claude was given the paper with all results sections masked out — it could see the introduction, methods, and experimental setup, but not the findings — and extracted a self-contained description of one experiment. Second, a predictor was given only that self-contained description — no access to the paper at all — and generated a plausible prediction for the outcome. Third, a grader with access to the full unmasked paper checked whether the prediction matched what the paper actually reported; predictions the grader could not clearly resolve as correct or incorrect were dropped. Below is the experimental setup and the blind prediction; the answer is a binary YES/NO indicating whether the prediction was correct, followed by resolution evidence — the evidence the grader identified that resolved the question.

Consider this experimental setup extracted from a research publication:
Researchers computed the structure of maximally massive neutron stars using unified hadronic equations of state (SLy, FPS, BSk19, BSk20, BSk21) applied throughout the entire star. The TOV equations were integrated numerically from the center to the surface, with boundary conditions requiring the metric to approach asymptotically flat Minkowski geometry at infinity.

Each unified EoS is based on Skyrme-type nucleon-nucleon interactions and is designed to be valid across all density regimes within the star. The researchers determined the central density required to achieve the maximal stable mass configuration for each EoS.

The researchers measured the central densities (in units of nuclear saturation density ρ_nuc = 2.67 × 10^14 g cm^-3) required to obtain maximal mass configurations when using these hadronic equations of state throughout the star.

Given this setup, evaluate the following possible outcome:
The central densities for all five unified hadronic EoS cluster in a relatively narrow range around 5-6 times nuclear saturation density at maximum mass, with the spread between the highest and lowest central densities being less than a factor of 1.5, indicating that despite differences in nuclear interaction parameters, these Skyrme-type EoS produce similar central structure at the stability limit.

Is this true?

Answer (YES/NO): NO